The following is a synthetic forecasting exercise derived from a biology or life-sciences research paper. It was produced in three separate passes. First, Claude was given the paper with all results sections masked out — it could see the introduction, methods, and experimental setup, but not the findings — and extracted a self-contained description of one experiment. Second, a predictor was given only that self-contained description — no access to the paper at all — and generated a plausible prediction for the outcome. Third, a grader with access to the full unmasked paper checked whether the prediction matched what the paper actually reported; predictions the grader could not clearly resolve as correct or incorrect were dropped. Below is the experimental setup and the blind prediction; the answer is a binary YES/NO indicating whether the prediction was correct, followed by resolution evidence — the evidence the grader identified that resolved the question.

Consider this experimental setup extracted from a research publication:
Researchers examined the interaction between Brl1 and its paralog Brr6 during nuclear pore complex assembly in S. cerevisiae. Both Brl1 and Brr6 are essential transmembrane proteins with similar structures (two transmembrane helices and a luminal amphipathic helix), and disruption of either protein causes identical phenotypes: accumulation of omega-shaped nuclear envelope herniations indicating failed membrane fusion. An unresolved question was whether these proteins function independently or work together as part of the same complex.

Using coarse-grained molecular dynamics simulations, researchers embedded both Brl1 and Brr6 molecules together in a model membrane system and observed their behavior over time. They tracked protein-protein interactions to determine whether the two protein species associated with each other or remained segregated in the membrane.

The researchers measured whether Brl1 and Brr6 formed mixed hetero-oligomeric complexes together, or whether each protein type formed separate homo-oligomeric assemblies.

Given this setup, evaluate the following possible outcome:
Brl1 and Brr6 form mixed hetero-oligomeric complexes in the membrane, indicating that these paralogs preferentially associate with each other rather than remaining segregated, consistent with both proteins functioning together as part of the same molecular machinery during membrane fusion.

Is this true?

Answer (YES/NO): NO